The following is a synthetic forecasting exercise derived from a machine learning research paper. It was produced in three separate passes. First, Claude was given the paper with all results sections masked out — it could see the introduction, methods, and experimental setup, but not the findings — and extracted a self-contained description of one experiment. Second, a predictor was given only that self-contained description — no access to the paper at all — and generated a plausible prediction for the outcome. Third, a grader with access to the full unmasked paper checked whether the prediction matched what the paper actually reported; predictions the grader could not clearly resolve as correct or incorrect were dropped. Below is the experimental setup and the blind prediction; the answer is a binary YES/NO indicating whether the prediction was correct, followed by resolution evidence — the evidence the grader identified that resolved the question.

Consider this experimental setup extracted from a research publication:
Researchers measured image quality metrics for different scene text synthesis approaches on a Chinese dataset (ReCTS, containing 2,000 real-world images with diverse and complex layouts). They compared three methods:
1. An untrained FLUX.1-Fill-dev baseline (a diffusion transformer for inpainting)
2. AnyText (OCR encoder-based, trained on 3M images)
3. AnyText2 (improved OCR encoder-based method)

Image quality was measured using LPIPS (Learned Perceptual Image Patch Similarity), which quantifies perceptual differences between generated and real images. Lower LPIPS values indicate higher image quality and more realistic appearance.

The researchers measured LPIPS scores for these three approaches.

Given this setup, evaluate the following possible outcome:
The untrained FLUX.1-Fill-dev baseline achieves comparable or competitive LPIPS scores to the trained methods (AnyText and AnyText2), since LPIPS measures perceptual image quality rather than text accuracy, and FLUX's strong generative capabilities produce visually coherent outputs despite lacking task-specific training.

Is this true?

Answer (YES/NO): NO